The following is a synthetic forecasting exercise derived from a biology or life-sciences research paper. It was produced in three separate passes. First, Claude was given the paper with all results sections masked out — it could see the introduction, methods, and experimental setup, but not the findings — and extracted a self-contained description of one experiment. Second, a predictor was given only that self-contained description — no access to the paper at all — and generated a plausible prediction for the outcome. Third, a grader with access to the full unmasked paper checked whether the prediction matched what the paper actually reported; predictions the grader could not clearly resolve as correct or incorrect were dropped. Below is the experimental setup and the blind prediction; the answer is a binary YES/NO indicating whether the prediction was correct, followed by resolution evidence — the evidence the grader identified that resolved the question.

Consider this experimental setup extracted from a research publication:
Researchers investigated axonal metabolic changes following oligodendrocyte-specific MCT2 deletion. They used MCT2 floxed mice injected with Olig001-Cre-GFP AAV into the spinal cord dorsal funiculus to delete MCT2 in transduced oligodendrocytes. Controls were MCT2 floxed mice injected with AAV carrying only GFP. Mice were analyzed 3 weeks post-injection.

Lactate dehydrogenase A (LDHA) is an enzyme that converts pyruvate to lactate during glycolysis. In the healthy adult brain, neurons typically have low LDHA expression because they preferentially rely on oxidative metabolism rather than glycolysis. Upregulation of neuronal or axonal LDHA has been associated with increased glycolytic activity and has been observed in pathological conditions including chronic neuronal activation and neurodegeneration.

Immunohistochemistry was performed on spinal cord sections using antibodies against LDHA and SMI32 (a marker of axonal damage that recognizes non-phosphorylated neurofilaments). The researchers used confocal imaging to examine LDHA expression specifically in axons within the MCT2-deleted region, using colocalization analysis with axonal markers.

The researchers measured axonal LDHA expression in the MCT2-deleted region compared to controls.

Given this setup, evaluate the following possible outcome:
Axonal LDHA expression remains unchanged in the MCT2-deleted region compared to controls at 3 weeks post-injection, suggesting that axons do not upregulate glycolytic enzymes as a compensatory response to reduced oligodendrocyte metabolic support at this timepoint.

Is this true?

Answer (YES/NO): NO